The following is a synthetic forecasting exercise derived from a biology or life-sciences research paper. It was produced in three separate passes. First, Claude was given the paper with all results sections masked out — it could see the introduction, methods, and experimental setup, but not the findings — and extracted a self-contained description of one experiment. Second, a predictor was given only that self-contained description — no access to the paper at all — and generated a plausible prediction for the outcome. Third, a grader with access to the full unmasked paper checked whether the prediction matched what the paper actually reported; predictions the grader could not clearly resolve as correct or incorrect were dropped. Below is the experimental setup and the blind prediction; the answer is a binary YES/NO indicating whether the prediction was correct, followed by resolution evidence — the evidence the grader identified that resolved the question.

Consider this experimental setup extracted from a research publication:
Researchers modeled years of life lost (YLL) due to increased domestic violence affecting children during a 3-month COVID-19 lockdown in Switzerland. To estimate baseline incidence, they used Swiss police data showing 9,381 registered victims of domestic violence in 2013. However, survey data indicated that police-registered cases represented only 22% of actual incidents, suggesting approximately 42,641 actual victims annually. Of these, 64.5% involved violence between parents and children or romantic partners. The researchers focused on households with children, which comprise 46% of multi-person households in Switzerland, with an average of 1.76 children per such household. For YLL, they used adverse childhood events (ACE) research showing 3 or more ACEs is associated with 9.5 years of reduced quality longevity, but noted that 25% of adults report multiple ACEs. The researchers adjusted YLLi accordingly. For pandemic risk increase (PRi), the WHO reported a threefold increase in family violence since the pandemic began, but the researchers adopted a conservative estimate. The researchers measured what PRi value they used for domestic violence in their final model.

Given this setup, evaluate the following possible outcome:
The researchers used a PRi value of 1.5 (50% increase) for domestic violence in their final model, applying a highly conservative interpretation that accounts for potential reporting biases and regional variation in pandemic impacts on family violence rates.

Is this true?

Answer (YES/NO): NO